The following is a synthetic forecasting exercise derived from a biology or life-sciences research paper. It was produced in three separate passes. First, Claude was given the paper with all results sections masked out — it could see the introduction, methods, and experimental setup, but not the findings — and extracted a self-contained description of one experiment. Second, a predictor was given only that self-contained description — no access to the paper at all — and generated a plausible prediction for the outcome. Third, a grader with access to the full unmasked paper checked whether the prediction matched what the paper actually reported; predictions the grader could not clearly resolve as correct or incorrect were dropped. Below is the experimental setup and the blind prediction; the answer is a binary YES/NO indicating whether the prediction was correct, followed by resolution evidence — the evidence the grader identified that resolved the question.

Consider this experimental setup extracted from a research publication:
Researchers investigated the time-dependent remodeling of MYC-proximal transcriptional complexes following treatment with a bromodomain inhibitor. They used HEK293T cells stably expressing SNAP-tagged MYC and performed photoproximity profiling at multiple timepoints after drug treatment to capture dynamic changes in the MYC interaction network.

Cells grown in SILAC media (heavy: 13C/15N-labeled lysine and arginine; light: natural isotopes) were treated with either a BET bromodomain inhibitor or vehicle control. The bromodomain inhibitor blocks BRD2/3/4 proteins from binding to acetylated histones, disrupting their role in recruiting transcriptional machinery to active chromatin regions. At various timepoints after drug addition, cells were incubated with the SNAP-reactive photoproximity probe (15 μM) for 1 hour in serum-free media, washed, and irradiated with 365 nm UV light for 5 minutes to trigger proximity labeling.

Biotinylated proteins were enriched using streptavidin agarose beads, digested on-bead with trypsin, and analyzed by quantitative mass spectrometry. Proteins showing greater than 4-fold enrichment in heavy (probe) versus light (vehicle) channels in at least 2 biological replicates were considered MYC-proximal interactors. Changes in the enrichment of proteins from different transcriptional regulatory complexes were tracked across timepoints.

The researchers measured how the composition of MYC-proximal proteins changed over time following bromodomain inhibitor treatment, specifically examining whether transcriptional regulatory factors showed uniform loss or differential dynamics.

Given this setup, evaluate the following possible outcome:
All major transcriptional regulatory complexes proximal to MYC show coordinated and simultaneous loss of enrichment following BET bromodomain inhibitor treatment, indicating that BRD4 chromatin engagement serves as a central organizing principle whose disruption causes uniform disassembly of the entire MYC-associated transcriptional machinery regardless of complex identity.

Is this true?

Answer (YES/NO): NO